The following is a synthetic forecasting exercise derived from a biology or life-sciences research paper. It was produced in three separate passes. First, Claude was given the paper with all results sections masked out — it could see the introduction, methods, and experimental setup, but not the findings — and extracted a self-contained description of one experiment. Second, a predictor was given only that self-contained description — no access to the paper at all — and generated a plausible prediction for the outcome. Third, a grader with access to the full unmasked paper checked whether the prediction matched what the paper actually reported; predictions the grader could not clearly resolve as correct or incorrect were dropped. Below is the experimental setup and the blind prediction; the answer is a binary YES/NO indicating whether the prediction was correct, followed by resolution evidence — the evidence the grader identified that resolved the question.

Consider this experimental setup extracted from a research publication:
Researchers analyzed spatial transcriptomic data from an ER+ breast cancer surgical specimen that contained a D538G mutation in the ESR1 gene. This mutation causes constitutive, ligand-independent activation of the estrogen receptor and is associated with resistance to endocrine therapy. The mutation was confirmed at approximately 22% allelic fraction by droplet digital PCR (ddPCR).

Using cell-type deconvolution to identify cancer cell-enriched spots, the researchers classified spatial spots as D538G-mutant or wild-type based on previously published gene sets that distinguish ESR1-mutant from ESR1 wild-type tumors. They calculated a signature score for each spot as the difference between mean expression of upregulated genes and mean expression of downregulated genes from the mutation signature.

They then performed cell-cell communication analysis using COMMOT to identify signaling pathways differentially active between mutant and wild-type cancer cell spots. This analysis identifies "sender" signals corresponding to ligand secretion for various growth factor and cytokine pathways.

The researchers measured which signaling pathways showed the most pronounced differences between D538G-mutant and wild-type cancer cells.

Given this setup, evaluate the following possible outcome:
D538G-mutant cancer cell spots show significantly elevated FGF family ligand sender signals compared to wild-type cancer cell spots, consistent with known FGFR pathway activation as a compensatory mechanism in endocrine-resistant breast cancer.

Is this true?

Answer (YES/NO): NO